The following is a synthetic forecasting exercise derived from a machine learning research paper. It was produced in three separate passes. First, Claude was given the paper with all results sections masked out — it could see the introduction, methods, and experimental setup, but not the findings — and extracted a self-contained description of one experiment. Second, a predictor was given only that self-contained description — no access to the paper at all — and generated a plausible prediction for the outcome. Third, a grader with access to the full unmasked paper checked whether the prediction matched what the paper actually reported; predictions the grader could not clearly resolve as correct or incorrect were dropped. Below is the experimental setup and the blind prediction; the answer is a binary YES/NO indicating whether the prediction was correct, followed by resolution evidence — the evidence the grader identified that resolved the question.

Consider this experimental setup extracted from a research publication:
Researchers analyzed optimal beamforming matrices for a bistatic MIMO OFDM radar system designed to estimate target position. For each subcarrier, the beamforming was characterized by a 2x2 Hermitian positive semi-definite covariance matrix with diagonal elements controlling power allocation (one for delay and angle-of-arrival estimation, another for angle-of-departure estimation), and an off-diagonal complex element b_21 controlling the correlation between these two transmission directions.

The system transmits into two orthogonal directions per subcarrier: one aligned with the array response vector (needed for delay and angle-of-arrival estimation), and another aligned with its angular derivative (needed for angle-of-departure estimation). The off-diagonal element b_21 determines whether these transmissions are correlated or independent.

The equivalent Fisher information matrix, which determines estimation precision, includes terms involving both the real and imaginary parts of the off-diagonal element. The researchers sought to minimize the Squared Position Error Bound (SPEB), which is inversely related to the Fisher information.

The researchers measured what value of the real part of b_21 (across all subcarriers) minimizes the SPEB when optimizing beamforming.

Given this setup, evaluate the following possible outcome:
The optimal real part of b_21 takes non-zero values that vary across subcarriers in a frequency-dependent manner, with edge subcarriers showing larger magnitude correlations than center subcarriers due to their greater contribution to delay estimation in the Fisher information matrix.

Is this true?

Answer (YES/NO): NO